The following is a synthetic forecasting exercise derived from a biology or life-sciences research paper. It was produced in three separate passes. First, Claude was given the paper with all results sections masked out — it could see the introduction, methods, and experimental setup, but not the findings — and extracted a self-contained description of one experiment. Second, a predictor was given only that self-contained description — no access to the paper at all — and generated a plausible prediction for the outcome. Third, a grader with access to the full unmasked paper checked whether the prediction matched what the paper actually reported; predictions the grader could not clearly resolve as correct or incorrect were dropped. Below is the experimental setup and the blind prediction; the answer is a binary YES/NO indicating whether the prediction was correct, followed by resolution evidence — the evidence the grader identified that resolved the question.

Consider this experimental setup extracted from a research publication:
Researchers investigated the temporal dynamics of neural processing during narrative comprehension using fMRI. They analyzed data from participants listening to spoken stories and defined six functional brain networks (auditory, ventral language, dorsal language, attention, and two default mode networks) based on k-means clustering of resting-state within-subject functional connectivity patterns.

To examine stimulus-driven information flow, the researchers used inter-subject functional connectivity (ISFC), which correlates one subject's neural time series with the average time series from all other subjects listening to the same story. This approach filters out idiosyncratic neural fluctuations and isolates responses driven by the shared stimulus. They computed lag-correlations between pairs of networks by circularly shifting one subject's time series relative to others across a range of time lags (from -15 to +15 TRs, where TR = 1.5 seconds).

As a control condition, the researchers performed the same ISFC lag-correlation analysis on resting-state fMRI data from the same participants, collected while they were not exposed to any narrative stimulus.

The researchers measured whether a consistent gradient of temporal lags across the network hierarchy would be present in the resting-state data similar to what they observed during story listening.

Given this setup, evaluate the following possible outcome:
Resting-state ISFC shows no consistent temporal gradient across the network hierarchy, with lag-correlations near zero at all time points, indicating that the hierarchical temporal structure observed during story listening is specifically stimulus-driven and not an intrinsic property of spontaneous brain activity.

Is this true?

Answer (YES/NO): YES